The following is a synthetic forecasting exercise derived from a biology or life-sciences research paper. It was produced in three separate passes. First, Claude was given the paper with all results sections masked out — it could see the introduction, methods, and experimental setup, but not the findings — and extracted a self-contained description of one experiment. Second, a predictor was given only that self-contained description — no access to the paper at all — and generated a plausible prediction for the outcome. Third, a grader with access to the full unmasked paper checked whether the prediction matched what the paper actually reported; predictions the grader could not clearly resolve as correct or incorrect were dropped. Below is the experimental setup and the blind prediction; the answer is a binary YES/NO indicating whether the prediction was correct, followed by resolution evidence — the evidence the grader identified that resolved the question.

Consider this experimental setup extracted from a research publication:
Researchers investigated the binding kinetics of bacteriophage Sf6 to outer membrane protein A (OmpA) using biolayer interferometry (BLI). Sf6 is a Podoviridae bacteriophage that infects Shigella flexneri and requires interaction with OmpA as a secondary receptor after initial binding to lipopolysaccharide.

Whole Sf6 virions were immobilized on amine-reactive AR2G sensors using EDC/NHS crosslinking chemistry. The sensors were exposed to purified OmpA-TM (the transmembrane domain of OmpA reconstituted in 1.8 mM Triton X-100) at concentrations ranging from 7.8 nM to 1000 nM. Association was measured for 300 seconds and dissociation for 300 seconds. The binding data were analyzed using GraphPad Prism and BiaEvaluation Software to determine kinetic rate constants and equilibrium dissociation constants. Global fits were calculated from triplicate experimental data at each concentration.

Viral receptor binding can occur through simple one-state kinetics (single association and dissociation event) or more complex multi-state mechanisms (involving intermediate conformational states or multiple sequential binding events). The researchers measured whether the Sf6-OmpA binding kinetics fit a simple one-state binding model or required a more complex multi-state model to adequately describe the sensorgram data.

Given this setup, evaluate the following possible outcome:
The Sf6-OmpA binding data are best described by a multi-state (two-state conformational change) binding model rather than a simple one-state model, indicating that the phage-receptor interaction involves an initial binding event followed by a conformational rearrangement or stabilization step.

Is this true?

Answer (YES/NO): NO